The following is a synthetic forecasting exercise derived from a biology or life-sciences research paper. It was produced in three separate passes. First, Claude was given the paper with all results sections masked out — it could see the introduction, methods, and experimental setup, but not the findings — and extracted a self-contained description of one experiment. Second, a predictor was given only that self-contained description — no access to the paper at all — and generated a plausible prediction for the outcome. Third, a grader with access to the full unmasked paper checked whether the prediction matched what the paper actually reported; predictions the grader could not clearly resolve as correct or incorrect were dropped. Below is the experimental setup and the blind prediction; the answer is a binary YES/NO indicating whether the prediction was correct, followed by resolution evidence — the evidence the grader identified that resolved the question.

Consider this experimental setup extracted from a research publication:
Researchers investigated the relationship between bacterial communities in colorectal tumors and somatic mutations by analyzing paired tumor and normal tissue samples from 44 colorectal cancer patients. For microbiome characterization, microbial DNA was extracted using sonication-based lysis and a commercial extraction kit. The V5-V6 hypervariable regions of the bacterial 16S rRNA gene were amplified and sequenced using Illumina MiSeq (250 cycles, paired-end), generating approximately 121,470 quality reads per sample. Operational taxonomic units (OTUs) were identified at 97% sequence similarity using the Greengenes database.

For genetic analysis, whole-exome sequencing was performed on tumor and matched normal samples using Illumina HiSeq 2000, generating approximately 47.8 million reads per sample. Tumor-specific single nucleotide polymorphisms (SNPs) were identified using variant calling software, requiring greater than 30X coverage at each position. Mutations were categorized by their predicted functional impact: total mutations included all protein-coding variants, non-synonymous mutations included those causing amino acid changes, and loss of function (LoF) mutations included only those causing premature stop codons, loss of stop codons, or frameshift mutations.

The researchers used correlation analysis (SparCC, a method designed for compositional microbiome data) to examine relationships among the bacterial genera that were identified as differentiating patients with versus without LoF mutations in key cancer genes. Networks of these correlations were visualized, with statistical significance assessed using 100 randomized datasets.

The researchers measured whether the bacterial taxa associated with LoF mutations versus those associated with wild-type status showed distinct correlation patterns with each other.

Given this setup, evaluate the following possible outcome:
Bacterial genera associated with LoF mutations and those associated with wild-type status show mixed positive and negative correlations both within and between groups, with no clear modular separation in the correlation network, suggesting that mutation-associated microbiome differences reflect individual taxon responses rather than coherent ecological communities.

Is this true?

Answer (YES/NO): NO